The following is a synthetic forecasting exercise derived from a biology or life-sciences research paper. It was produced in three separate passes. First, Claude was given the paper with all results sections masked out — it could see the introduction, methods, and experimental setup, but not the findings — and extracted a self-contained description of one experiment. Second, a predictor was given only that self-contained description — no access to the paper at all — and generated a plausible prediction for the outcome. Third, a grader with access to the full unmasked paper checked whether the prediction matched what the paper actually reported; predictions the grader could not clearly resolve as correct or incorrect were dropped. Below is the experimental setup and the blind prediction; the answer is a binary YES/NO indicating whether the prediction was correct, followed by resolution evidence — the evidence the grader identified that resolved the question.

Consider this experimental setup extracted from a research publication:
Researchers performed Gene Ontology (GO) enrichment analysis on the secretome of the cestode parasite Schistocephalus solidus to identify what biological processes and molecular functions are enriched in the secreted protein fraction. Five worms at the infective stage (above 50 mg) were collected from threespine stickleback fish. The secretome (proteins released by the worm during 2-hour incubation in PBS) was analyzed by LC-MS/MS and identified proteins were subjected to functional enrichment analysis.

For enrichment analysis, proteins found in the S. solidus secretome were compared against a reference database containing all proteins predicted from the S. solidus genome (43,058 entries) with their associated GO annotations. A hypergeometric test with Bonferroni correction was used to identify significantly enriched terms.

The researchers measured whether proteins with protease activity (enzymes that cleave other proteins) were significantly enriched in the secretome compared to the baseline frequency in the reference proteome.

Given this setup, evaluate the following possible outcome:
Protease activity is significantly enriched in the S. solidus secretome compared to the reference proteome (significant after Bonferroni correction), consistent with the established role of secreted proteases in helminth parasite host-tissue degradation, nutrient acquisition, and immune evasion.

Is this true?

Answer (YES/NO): NO